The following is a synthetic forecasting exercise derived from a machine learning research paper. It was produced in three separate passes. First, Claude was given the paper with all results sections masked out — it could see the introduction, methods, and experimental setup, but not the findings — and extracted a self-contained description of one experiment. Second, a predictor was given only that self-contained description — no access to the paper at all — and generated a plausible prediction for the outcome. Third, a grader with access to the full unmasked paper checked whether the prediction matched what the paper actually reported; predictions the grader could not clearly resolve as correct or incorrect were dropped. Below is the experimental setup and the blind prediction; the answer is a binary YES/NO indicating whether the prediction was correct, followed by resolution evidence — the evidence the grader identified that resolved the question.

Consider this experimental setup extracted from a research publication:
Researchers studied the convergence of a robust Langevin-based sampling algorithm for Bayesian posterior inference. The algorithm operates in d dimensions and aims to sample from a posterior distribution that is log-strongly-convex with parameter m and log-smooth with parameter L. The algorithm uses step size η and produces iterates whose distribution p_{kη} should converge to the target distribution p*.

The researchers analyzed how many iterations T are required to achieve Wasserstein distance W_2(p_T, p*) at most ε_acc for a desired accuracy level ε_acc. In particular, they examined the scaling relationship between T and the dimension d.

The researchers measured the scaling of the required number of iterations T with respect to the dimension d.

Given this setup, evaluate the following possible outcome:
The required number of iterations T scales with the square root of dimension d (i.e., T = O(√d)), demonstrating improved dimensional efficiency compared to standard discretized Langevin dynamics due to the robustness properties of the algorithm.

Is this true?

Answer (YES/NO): NO